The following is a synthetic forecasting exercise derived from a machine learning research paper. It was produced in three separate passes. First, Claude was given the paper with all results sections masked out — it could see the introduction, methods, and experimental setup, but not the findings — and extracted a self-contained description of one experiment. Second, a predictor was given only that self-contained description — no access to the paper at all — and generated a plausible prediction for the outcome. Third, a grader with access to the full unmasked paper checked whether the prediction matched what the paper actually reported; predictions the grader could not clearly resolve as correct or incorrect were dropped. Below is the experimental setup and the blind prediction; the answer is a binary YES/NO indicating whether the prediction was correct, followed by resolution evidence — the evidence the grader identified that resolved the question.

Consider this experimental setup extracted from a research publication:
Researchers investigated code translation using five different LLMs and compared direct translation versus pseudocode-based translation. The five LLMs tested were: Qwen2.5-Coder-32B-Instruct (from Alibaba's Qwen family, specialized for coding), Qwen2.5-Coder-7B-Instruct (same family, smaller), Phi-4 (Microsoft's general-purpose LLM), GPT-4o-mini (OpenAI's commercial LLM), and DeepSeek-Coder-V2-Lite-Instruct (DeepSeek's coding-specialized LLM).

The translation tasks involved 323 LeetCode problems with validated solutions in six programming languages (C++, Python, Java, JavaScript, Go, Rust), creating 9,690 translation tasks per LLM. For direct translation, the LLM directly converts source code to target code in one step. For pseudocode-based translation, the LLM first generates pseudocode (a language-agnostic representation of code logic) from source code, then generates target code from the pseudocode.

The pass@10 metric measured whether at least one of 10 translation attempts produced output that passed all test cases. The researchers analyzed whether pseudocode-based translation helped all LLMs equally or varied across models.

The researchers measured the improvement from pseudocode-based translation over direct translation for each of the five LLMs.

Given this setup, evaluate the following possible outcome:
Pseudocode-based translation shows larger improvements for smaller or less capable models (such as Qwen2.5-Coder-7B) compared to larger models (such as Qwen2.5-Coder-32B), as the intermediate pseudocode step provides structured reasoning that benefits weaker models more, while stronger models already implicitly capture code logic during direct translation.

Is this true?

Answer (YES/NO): YES